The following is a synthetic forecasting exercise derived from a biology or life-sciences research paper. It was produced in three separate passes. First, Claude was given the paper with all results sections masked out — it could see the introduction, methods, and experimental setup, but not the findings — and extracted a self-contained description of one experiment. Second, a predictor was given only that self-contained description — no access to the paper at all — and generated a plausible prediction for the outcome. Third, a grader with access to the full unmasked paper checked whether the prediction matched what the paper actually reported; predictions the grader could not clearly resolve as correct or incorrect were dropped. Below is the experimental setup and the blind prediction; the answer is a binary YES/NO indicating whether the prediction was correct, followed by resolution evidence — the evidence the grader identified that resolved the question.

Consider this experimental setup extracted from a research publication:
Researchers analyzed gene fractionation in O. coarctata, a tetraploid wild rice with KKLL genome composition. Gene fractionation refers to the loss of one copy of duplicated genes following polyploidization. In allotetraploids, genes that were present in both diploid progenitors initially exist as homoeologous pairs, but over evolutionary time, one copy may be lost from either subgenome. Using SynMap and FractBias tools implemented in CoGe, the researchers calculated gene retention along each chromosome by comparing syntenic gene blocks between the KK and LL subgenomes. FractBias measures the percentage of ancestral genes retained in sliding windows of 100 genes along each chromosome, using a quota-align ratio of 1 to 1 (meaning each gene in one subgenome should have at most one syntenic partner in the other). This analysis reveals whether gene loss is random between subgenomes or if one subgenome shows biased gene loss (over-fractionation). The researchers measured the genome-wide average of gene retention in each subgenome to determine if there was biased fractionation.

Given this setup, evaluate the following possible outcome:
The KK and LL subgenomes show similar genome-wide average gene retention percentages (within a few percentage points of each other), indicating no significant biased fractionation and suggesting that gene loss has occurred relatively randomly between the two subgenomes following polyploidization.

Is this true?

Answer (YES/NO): NO